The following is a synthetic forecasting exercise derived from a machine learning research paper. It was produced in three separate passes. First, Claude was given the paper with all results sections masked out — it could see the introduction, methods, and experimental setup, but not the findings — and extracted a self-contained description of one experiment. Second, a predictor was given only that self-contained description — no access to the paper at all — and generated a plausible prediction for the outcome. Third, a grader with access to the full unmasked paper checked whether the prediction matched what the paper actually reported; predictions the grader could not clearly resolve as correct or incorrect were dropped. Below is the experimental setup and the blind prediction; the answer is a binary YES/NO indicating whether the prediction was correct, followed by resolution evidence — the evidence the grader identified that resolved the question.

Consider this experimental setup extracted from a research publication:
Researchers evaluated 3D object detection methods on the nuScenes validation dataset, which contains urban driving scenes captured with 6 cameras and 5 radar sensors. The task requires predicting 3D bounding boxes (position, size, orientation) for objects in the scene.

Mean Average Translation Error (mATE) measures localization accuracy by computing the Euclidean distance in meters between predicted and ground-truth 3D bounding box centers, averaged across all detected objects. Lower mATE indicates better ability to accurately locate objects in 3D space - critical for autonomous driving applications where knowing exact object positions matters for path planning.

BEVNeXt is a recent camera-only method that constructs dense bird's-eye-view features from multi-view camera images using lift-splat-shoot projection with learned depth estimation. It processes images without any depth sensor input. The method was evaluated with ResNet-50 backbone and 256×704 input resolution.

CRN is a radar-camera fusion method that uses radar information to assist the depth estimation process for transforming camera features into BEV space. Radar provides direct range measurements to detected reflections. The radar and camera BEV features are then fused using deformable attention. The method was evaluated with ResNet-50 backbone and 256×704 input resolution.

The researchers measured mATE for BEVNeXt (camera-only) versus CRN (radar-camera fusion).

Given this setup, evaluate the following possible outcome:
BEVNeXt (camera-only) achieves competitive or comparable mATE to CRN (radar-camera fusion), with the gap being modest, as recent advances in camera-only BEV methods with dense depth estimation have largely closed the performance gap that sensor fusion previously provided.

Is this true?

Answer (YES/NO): NO